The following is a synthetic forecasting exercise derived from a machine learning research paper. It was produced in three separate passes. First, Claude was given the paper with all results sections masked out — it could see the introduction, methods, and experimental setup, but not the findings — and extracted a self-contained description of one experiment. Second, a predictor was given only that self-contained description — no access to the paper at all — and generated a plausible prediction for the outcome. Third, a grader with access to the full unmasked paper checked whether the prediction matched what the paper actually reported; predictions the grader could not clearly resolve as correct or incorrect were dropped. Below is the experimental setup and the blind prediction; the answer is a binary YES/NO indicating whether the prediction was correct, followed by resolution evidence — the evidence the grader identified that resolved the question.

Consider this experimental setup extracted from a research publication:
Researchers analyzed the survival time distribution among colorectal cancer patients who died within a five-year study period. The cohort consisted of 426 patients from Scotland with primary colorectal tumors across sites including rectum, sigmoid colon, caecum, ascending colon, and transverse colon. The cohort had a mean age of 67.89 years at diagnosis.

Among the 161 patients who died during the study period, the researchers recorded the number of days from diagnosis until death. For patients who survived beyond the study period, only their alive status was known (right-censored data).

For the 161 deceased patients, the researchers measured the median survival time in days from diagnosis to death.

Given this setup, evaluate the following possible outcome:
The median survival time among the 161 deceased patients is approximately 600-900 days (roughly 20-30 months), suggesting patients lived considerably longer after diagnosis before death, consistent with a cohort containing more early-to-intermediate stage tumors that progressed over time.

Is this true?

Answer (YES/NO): YES